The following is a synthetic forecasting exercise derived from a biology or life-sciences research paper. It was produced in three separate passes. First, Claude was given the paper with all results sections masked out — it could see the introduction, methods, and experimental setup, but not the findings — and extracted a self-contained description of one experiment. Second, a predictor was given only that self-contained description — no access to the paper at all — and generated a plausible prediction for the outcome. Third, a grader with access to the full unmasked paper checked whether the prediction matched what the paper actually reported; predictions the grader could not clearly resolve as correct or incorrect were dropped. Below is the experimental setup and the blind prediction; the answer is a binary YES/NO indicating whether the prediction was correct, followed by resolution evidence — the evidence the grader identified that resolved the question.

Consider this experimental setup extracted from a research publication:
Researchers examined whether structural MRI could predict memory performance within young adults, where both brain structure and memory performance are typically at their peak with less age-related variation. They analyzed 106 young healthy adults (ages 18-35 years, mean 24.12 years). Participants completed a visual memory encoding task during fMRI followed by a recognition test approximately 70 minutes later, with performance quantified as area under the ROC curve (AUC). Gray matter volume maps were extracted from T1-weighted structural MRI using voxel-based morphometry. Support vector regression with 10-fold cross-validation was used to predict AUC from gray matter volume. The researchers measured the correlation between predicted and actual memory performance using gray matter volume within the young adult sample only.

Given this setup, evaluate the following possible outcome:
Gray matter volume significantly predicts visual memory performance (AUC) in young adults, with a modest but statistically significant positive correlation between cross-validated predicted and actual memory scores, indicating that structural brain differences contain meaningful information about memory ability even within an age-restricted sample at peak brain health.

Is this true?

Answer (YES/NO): NO